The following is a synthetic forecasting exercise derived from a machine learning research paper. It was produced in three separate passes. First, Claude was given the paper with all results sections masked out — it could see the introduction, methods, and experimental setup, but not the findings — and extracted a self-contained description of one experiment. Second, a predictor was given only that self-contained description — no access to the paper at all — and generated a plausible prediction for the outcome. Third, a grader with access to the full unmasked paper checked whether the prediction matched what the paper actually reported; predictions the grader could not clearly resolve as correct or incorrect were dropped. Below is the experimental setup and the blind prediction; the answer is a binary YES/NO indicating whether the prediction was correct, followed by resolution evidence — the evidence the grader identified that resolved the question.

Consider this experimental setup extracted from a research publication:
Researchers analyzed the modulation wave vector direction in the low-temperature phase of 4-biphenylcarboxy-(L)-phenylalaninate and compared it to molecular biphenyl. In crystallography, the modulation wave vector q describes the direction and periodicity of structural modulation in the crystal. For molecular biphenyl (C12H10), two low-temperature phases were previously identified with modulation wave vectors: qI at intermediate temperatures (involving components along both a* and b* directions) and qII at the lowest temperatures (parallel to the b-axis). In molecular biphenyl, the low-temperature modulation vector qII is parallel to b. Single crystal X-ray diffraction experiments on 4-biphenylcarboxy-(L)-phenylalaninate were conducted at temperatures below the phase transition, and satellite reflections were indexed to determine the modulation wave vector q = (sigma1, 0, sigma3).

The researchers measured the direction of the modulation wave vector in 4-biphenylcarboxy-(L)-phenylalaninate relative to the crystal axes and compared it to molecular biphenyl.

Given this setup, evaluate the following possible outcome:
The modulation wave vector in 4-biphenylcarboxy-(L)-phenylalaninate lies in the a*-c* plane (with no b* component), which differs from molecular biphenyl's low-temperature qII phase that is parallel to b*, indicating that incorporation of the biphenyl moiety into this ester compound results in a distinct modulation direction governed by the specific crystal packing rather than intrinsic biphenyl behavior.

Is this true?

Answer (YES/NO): YES